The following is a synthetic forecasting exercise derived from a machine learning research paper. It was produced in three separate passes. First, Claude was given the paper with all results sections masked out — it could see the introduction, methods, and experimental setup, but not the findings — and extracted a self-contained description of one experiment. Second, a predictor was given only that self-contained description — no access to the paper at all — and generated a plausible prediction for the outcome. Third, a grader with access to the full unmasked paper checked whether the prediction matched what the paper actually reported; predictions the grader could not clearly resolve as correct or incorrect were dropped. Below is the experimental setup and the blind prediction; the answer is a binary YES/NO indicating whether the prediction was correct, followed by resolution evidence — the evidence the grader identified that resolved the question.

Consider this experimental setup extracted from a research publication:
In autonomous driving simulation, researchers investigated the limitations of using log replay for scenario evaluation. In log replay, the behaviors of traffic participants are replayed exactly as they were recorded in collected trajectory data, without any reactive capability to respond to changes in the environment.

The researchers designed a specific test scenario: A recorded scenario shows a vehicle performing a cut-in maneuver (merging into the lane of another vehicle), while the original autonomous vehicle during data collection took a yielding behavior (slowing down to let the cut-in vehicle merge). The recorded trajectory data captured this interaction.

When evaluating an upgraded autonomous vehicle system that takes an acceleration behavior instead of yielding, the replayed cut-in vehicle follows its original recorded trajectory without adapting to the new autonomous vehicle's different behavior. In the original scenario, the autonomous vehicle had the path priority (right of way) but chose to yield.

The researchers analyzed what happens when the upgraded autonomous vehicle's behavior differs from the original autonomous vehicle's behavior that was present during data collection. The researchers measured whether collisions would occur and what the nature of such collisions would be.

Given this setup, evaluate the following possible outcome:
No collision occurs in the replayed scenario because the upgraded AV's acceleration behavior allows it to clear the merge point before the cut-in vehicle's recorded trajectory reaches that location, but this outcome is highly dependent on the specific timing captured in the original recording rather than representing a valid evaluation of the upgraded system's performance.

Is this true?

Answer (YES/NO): NO